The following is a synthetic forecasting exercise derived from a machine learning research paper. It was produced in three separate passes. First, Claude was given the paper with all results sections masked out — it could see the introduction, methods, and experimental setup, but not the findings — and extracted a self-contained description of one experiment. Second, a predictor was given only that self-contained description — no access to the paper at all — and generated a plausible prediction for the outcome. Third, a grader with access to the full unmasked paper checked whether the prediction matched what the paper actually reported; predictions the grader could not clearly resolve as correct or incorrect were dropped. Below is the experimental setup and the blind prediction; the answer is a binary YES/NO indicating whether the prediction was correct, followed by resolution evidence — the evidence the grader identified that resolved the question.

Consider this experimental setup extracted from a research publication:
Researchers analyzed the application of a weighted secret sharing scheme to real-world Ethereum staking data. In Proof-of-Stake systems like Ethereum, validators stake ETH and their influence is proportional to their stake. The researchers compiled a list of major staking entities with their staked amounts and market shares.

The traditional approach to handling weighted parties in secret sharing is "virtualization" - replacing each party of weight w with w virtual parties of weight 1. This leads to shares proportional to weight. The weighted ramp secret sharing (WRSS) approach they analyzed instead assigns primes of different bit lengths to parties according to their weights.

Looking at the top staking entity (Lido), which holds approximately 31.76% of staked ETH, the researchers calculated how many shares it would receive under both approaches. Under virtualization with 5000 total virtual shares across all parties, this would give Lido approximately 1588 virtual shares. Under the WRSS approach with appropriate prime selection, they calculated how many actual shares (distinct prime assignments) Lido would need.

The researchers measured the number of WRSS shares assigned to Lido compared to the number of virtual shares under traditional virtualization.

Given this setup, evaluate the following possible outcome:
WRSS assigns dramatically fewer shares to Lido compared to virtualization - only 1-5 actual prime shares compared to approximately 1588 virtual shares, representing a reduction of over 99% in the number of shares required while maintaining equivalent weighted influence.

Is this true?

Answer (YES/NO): NO